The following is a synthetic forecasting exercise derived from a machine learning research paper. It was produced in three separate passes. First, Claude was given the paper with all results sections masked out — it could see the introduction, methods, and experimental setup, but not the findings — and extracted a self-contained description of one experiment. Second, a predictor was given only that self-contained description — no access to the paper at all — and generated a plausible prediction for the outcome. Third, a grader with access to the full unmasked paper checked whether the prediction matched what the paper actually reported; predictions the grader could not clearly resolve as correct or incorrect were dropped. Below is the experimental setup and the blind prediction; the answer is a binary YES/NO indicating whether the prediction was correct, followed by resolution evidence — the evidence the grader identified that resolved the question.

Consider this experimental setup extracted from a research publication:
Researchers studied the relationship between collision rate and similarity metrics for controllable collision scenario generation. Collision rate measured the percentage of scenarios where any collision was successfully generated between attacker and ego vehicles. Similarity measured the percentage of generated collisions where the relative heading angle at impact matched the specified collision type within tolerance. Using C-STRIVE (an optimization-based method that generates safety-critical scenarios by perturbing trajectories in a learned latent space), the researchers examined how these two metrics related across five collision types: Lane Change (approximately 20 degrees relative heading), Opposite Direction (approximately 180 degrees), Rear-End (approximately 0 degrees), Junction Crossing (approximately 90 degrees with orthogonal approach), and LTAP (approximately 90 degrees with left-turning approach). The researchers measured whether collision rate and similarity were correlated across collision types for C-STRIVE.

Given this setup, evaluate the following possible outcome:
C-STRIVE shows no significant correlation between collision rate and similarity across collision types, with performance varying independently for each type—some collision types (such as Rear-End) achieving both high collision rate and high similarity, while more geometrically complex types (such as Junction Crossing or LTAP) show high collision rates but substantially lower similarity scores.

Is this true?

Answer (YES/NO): NO